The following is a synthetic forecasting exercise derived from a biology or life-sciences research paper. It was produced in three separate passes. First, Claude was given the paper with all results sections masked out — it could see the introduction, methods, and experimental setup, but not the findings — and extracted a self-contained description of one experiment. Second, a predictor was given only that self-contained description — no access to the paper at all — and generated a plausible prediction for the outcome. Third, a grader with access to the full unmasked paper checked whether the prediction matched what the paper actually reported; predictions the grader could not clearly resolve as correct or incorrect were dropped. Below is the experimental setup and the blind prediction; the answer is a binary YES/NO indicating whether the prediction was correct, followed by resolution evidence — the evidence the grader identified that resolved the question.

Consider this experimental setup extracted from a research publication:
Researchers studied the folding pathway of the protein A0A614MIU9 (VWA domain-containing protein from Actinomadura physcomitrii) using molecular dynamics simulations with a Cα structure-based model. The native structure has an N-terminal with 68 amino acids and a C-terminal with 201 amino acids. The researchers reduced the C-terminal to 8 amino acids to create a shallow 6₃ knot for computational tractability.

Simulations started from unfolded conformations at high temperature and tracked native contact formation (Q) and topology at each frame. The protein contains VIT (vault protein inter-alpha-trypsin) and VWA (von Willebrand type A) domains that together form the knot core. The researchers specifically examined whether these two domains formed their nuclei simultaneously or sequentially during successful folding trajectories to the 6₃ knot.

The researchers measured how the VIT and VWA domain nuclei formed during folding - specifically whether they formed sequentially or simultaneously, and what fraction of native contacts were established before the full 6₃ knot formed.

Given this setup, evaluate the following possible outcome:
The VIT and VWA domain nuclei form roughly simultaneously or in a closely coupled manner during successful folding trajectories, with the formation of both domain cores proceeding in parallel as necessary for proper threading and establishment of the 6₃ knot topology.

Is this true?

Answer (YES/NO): NO